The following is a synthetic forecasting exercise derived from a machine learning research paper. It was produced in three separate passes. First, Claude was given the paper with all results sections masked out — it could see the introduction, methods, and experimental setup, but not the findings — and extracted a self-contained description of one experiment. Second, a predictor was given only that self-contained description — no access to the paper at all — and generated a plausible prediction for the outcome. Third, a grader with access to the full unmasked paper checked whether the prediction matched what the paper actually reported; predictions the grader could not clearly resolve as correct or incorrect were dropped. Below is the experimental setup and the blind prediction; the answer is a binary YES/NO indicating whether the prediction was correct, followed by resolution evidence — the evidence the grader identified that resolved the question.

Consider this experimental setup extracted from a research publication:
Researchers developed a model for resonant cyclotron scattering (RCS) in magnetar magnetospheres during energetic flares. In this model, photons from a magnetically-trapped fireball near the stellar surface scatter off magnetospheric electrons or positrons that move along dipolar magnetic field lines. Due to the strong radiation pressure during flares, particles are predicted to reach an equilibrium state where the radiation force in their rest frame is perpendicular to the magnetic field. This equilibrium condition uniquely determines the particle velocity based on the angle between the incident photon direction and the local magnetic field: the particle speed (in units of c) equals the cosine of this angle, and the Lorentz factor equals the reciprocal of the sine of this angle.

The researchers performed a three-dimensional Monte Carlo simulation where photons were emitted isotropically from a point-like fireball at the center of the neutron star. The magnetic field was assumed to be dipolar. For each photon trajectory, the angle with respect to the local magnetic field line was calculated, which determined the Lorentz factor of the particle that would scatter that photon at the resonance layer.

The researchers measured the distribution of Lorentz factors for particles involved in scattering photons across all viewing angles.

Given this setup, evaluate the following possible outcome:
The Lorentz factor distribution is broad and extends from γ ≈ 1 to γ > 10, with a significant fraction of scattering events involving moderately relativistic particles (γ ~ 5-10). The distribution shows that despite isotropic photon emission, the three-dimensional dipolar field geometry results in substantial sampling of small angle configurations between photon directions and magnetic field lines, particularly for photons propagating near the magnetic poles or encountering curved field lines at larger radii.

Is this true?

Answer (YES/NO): NO